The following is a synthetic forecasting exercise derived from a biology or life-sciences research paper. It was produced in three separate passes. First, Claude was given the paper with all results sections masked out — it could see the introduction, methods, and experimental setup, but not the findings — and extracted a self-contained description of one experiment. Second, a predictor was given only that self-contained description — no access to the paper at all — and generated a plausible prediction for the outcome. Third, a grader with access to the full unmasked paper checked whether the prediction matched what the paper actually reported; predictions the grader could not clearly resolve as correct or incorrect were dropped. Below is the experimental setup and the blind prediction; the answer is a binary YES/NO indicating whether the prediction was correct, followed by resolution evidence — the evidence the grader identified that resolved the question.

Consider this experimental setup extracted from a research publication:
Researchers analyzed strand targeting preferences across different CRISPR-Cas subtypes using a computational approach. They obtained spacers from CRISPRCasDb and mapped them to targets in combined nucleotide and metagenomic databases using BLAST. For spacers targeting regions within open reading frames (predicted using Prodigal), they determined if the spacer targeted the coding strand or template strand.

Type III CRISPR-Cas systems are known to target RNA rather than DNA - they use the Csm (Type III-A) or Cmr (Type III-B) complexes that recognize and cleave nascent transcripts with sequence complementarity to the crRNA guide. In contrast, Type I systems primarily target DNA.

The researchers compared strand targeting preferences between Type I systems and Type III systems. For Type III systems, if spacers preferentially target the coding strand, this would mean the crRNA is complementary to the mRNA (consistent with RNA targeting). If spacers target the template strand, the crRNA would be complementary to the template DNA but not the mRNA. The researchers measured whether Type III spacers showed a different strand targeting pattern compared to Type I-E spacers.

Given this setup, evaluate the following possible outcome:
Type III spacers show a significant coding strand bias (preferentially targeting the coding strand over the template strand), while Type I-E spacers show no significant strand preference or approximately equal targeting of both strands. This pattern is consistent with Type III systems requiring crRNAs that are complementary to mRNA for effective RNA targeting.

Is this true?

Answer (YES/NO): NO